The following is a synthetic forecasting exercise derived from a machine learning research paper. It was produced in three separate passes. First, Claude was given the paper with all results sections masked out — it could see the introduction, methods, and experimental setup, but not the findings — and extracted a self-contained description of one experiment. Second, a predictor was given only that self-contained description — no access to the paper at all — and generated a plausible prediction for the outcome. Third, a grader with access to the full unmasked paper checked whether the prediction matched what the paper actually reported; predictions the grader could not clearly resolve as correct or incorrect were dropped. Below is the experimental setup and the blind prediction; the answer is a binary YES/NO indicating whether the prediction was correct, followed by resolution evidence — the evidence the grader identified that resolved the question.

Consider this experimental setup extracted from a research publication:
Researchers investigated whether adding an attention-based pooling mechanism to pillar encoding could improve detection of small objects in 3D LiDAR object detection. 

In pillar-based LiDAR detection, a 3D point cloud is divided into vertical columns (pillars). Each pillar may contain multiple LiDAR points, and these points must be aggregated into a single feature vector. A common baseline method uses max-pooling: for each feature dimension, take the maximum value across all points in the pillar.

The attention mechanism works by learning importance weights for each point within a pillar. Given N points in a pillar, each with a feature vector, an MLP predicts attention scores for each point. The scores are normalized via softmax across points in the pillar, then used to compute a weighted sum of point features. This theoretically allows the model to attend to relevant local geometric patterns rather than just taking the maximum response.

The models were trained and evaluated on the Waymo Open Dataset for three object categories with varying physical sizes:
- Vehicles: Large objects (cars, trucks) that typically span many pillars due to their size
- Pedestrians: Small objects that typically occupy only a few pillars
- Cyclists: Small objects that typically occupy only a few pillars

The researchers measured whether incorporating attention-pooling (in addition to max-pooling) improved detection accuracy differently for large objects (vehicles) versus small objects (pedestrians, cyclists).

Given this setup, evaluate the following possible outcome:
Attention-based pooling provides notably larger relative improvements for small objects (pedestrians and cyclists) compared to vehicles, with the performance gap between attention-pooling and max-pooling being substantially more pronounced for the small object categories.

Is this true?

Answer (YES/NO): YES